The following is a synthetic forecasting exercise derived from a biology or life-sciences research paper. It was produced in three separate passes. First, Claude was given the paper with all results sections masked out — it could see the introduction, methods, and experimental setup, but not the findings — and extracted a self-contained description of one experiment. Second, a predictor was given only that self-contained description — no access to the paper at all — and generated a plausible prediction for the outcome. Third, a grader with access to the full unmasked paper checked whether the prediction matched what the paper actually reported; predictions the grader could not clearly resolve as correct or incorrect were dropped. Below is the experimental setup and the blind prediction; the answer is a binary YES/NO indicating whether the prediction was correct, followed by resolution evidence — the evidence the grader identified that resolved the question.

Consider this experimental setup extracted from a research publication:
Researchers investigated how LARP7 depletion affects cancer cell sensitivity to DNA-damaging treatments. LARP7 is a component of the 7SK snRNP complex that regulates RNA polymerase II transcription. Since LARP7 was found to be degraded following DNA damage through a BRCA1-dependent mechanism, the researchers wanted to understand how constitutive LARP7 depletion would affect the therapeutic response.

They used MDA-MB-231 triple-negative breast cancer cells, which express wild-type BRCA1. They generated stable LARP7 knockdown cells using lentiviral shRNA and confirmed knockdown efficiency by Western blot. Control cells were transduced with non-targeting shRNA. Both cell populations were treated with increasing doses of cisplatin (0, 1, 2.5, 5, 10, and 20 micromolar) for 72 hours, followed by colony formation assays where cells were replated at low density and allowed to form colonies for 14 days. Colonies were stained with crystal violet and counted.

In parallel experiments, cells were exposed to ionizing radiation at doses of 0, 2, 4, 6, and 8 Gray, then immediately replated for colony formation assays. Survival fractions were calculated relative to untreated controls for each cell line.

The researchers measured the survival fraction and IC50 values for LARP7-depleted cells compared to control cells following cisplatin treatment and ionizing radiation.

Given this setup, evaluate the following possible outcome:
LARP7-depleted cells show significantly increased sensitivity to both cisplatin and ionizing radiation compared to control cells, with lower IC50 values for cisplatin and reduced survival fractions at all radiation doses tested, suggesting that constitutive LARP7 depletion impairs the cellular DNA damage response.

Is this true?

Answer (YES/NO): NO